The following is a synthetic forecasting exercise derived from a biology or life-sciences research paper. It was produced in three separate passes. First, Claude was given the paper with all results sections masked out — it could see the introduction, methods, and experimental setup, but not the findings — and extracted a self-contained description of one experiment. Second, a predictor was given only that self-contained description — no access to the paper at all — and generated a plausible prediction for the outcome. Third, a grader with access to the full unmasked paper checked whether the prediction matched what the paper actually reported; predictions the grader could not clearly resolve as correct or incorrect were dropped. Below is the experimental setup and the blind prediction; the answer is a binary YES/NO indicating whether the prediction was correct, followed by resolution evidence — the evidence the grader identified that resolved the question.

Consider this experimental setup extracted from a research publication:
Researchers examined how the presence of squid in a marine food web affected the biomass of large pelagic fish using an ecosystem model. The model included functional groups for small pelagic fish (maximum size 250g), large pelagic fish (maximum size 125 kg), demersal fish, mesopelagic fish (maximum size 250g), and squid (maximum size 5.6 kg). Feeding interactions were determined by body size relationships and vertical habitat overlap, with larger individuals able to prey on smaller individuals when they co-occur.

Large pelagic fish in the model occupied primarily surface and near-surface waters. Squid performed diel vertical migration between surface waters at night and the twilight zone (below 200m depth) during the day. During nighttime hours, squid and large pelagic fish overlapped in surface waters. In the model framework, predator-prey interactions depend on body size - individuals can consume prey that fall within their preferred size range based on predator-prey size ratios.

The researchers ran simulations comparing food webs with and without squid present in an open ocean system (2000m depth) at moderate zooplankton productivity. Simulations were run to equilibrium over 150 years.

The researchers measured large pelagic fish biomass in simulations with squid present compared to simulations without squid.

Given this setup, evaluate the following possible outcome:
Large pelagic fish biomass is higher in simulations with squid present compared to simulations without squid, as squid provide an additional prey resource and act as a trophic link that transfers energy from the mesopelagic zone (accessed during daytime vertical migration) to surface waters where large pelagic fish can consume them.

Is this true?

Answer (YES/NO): NO